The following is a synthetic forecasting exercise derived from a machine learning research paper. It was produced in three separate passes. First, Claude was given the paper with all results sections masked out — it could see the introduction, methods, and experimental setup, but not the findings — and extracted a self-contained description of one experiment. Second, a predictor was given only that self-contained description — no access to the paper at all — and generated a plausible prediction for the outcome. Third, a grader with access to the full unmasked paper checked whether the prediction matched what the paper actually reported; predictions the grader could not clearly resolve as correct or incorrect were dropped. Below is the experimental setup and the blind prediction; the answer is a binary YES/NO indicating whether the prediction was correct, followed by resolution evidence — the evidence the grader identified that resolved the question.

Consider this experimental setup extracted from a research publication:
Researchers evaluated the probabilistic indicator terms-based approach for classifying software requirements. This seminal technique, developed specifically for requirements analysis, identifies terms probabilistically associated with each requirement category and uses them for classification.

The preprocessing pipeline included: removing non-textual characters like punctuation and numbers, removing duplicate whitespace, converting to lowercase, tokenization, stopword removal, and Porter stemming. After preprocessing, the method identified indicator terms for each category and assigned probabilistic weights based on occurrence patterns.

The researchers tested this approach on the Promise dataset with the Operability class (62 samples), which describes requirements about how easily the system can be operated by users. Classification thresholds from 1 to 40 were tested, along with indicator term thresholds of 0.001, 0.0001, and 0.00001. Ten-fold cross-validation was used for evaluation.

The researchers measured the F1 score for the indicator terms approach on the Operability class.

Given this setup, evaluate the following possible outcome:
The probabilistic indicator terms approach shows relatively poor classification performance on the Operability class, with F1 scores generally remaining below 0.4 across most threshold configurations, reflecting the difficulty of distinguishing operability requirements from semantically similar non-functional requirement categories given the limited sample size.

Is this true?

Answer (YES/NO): YES